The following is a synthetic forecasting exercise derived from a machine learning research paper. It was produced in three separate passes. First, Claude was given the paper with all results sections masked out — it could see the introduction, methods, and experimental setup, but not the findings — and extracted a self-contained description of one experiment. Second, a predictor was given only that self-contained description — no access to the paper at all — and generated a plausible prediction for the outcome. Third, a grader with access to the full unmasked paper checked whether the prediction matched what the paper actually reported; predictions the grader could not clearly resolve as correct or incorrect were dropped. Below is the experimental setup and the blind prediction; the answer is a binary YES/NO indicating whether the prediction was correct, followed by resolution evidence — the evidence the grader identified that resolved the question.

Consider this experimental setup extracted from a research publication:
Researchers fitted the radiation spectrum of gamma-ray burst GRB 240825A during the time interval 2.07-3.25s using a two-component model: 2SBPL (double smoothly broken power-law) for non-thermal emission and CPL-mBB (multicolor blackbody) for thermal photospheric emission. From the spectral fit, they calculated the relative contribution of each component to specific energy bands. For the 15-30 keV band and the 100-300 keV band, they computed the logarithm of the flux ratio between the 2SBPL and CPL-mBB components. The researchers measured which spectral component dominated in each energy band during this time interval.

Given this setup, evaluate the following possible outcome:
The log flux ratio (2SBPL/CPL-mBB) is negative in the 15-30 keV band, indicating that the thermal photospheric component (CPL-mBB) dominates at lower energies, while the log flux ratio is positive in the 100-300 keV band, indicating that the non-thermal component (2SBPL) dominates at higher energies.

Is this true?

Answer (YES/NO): NO